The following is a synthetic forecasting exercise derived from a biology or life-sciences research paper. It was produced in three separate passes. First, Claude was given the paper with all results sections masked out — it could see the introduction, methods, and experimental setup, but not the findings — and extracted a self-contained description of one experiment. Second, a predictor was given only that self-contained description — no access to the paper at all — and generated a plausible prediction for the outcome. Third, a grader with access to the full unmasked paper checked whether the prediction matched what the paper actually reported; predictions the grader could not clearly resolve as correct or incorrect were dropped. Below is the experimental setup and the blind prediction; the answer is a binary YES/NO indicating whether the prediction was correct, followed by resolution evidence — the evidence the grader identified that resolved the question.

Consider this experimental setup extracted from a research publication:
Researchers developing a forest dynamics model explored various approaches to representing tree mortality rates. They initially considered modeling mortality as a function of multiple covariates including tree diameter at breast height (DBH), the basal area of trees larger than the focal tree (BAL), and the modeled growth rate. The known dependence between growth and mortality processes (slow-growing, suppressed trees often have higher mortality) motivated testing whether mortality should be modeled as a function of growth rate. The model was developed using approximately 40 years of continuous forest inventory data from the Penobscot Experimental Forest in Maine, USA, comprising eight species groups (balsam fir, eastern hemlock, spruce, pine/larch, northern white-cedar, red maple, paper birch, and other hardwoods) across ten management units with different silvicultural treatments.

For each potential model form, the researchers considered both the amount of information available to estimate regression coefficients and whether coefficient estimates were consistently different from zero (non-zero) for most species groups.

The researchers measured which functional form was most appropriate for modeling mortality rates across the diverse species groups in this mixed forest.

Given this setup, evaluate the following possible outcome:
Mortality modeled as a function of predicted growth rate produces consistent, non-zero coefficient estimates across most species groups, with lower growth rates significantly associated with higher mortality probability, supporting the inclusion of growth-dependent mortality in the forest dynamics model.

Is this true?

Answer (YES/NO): NO